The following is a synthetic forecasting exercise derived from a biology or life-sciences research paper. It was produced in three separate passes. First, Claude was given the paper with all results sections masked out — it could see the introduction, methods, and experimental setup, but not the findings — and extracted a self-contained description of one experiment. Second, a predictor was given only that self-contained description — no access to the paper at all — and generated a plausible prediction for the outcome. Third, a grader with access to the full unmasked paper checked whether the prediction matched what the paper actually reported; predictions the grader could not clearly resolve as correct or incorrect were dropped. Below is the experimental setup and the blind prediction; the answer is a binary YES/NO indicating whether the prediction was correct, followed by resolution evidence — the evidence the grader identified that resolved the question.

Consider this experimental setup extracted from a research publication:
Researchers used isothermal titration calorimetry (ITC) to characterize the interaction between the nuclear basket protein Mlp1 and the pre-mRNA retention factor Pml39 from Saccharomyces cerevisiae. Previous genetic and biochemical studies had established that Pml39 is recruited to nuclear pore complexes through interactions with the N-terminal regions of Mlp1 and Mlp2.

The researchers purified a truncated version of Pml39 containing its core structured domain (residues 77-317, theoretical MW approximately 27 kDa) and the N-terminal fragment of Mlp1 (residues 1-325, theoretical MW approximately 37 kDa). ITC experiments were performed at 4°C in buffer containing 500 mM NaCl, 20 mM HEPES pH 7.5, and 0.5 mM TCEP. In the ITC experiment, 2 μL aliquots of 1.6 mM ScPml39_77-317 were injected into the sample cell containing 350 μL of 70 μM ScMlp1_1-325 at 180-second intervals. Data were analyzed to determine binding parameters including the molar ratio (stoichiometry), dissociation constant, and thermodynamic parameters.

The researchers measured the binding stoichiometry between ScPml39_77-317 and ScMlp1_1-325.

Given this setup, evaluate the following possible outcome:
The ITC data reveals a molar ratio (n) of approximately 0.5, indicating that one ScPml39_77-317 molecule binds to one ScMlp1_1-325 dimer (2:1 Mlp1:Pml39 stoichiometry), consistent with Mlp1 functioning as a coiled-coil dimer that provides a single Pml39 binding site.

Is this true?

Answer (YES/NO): NO